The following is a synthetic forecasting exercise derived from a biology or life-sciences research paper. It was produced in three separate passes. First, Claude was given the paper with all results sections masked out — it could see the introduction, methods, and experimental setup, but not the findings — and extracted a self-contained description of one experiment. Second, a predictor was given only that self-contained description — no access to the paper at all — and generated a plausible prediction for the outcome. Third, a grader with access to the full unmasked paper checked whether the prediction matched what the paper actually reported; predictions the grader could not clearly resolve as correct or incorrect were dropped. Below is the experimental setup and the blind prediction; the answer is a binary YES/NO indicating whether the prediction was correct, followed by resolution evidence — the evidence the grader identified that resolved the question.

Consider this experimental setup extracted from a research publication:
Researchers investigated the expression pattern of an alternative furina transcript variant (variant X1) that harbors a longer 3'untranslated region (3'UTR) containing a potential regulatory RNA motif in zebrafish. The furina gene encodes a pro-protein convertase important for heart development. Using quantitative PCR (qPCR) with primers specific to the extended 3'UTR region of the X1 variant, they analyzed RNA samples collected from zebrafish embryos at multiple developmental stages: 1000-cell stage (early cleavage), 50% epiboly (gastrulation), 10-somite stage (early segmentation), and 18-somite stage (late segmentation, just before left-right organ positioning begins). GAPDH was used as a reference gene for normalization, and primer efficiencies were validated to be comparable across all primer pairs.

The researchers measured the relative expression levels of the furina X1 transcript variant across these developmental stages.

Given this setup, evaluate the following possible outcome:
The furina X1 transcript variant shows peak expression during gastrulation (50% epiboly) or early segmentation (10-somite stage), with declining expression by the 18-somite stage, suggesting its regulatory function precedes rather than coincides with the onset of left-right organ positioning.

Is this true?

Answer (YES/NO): YES